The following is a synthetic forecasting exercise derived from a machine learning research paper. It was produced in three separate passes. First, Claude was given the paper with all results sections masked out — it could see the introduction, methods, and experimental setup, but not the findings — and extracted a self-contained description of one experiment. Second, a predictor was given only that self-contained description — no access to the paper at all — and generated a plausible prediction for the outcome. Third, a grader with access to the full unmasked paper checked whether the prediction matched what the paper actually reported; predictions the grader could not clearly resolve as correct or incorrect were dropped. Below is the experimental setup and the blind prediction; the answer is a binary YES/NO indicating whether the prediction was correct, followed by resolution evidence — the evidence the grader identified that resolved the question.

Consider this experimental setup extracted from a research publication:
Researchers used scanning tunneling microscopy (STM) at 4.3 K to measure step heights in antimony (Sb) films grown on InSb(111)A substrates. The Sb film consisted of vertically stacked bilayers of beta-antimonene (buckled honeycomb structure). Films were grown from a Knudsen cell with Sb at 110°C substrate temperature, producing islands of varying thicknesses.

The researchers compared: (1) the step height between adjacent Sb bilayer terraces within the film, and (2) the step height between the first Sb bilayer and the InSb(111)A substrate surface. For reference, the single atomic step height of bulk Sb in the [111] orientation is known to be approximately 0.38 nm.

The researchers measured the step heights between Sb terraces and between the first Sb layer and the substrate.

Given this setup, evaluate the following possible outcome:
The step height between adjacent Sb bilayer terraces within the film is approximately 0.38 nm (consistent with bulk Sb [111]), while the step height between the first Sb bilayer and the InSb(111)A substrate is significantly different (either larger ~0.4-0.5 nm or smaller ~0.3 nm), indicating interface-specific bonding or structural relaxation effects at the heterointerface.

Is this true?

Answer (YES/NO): YES